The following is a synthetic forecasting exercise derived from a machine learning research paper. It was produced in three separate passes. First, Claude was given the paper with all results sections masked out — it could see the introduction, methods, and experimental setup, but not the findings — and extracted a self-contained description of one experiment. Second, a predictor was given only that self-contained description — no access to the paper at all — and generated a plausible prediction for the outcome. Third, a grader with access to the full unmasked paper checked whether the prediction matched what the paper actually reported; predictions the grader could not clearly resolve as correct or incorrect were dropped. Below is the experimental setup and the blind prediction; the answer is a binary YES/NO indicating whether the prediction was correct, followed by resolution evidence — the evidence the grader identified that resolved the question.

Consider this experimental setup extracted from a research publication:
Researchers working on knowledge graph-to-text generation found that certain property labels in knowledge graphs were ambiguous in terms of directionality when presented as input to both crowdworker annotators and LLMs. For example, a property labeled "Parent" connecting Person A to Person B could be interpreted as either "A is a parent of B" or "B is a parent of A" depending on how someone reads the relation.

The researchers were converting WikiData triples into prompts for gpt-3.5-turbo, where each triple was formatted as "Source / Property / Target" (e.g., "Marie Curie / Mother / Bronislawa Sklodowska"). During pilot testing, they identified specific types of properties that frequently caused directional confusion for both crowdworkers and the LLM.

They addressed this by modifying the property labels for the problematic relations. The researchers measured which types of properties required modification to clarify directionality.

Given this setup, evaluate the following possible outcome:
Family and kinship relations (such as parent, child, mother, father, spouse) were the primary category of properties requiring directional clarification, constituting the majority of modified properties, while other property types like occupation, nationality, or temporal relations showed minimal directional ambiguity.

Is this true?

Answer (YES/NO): NO